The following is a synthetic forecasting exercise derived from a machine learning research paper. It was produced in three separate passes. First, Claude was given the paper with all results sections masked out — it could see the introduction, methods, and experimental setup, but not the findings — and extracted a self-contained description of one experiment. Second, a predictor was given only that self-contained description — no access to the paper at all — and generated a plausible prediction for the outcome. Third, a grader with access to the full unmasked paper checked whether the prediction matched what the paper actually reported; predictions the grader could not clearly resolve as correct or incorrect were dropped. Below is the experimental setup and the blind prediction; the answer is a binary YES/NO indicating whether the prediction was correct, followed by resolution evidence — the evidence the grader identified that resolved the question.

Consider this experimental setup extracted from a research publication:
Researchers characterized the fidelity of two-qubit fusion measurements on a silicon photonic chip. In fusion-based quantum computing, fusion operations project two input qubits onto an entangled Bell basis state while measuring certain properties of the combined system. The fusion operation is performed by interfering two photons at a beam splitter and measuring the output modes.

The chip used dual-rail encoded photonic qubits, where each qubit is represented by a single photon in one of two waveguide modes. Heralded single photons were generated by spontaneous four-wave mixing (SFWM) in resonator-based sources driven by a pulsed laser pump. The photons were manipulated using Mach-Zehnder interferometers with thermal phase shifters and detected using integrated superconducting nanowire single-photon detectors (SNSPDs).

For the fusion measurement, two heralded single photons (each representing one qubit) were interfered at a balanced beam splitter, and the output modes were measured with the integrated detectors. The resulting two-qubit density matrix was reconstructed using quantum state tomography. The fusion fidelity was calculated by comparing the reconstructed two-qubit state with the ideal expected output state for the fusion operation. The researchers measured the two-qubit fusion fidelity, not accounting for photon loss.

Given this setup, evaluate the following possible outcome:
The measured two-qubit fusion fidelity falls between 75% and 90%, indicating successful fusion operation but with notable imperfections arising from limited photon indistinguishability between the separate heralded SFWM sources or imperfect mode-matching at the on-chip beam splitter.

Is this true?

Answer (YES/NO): NO